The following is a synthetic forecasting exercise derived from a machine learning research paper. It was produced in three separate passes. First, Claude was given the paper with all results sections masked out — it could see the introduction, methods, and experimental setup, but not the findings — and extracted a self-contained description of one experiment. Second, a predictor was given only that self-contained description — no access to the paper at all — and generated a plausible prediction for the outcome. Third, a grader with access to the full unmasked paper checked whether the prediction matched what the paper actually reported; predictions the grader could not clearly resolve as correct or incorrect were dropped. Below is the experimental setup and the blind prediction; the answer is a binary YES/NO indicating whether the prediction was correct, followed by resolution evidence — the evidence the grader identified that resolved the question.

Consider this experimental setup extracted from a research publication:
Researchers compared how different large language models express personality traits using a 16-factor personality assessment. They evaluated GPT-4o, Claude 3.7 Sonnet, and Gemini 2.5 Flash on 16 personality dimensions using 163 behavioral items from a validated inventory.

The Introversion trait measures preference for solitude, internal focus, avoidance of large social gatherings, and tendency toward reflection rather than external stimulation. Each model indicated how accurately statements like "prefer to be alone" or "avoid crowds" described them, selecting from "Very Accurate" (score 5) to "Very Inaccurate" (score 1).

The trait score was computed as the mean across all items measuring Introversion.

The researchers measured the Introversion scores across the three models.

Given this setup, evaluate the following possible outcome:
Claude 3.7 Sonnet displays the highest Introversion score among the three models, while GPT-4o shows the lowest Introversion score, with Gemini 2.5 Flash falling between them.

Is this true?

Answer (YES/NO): NO